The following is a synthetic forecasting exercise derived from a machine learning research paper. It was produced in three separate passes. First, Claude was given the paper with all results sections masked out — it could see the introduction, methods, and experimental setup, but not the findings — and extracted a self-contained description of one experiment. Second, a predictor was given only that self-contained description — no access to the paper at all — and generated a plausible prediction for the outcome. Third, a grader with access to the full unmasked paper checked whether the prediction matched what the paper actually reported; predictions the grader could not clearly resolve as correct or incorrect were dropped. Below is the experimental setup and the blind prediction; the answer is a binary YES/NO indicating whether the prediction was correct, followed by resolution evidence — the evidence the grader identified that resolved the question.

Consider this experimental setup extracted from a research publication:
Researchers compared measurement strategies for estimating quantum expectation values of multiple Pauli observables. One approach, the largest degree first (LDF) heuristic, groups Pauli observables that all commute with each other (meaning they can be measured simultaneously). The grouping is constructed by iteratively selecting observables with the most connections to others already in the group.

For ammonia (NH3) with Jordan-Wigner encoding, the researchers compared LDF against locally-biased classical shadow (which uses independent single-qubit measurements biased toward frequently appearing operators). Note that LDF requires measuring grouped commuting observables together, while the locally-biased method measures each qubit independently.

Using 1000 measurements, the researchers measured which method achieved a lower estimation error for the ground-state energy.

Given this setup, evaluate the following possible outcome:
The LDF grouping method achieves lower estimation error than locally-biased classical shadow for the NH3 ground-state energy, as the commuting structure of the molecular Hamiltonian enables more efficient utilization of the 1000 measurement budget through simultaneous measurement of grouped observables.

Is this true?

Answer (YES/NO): NO